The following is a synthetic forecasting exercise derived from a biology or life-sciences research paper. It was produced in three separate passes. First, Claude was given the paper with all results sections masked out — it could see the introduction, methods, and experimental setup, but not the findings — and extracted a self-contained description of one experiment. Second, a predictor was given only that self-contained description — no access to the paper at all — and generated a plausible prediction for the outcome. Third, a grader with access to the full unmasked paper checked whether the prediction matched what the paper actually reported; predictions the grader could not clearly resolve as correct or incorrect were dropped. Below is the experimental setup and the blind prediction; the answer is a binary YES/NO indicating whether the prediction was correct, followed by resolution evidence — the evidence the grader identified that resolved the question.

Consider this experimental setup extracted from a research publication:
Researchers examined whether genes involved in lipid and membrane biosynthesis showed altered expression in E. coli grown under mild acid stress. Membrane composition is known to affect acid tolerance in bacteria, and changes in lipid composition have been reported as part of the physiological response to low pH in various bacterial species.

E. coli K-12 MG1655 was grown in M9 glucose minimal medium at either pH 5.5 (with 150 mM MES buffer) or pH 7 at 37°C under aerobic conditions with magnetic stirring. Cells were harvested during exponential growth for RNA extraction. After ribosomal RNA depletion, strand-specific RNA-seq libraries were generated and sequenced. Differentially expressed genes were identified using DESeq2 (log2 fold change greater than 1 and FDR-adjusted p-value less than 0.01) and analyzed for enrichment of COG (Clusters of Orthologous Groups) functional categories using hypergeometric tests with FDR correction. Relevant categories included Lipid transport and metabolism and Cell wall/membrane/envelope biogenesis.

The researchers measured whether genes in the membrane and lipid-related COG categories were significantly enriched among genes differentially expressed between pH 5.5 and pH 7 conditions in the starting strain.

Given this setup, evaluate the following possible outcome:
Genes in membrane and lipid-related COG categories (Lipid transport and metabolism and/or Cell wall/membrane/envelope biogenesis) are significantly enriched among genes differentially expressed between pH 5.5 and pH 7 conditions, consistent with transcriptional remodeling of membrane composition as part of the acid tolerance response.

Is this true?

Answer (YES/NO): YES